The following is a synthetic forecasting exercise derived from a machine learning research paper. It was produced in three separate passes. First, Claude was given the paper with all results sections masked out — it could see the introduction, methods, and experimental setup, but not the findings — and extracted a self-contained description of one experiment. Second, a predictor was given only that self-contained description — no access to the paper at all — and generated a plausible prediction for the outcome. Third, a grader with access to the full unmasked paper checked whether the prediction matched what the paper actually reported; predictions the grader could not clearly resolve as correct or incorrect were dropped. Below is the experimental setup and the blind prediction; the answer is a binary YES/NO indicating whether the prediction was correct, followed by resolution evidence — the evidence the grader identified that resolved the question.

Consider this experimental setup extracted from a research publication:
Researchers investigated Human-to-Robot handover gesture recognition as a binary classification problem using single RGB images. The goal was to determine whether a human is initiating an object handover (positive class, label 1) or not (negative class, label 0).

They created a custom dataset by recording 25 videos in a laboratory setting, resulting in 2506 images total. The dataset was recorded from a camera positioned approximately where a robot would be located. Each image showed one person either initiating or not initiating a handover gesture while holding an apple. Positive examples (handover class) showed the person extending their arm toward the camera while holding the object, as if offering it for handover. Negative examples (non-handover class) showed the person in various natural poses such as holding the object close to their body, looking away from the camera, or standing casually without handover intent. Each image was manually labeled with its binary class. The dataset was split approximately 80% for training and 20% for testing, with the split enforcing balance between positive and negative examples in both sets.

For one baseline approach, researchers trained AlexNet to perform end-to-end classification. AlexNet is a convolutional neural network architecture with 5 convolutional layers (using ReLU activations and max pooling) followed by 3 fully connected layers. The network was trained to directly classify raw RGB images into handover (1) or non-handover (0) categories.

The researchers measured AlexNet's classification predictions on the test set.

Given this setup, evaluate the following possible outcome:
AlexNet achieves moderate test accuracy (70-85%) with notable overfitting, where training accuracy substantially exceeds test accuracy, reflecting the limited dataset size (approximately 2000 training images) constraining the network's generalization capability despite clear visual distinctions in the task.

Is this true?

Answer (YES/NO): NO